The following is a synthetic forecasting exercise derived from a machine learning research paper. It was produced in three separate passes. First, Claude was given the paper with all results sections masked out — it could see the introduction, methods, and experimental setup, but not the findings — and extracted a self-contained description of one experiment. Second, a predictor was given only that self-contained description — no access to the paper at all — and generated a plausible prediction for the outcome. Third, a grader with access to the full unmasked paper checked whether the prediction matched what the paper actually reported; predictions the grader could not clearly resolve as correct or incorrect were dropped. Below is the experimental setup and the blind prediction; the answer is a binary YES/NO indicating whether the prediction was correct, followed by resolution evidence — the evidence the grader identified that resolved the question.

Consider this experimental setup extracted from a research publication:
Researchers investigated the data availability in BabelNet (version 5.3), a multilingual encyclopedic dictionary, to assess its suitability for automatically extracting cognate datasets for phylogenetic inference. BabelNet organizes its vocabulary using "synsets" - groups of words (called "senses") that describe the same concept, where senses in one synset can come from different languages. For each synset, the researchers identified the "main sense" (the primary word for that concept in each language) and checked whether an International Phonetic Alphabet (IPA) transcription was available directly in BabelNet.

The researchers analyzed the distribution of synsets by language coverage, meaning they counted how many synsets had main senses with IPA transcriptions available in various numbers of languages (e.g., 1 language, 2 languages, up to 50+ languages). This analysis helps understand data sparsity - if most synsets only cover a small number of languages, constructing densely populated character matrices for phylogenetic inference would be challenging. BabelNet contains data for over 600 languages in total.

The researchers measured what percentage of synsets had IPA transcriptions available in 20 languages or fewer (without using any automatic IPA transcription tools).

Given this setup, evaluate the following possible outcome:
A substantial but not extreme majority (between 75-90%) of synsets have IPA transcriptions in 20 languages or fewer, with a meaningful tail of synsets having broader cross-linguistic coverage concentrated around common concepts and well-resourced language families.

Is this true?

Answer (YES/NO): NO